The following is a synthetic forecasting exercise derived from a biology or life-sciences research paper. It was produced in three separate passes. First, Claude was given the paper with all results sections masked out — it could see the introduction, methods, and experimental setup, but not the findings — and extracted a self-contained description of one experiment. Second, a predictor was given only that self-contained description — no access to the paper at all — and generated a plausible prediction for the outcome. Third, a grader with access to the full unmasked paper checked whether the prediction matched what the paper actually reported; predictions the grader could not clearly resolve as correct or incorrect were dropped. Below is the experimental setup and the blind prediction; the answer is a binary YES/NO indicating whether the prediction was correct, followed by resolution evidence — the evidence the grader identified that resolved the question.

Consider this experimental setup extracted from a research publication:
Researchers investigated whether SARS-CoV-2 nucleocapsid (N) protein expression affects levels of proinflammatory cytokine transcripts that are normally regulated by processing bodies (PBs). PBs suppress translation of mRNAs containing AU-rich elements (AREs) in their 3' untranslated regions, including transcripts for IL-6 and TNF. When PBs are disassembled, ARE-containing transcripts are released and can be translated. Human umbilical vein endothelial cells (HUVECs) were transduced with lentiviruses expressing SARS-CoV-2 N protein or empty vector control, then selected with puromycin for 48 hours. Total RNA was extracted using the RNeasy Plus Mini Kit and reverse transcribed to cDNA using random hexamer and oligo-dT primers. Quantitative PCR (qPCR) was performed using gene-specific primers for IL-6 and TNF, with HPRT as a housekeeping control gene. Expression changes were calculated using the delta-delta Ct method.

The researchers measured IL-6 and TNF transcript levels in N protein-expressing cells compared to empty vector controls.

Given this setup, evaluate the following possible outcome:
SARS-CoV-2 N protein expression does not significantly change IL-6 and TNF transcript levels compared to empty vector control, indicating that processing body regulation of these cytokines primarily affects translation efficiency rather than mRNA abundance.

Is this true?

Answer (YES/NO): NO